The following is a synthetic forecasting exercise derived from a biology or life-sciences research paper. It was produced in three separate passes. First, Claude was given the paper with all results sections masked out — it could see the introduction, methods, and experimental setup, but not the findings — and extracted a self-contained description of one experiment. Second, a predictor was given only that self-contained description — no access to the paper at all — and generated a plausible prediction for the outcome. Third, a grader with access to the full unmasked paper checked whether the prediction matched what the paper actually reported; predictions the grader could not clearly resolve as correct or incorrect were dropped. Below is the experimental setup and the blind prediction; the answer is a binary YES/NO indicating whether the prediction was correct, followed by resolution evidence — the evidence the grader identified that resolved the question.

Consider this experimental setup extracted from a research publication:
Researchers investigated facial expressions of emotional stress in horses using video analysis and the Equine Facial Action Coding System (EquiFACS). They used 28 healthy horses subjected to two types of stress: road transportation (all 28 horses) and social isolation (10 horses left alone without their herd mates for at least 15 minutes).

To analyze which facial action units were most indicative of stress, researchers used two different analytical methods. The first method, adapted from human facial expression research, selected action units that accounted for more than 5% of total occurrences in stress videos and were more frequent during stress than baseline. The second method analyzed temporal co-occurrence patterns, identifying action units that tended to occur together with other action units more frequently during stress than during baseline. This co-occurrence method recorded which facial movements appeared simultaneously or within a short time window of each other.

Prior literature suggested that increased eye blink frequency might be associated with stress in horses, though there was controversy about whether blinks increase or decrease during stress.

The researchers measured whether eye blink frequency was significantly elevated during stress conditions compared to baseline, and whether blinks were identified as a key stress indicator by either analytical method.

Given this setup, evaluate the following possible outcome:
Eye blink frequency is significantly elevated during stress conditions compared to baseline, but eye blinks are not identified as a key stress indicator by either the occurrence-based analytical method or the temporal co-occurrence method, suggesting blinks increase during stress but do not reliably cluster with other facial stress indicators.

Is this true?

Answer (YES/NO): NO